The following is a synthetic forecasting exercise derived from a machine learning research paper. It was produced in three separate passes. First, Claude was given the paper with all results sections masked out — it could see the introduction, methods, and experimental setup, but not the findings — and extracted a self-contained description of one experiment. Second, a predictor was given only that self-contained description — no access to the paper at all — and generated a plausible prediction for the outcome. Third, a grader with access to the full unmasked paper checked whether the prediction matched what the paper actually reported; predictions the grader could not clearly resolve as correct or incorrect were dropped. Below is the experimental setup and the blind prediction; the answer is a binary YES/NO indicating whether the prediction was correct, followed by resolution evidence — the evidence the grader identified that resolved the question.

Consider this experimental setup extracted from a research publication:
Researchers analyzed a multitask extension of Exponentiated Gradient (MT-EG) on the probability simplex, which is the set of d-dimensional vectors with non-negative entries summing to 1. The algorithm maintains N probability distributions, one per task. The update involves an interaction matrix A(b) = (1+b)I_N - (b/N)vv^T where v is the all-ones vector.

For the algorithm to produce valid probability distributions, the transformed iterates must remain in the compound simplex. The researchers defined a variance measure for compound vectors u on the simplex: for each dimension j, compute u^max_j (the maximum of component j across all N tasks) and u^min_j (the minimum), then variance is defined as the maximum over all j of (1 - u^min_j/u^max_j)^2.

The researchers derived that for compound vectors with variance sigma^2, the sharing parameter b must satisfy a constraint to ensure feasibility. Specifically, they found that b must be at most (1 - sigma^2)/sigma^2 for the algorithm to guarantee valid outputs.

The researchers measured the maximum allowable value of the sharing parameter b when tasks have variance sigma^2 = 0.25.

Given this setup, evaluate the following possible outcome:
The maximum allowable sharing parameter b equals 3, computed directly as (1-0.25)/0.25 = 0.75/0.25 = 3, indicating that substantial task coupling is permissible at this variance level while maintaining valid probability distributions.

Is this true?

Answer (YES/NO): YES